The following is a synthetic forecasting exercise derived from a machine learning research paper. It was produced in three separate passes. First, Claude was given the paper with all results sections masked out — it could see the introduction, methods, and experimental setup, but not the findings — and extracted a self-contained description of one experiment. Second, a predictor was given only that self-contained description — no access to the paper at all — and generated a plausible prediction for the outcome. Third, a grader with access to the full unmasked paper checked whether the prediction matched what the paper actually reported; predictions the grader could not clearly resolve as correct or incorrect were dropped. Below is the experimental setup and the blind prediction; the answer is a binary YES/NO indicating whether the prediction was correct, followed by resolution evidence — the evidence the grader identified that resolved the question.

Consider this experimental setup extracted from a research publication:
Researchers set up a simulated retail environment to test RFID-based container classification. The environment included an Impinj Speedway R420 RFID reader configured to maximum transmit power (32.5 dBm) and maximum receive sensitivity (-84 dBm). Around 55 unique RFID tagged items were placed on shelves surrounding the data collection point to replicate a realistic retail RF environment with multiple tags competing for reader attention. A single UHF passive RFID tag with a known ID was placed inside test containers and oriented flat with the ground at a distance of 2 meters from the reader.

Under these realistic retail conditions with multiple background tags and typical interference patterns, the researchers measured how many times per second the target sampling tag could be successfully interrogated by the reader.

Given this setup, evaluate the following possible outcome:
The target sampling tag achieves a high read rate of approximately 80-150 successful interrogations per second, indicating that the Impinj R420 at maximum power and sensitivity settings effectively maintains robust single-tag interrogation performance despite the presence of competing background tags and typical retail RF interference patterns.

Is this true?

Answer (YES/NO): NO